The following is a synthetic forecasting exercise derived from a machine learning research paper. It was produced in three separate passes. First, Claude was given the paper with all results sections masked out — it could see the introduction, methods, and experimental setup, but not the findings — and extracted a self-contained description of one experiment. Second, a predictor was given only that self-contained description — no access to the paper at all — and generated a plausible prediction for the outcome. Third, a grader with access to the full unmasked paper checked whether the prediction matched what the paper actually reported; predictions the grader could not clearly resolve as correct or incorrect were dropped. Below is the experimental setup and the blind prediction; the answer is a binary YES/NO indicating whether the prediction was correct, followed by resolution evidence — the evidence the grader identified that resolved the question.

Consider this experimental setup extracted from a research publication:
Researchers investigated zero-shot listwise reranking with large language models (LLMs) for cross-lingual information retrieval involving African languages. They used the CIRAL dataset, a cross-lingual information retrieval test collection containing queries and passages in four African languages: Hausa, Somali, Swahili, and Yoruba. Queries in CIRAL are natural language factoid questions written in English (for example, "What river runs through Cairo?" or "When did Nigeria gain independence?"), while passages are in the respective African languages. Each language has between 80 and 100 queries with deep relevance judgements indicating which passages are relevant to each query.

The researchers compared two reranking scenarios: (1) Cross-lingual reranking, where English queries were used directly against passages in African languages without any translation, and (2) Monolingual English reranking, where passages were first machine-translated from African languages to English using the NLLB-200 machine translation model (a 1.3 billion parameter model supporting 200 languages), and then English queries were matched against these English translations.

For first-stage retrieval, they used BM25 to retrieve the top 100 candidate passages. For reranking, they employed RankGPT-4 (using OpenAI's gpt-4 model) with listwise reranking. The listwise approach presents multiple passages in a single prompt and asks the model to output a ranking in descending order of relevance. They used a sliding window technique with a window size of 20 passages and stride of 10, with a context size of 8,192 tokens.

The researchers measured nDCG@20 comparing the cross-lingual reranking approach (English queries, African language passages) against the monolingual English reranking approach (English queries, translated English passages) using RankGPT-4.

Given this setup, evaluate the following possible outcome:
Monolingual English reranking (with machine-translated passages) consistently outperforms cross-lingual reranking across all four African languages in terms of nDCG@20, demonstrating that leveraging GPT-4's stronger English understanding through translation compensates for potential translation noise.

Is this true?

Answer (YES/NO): YES